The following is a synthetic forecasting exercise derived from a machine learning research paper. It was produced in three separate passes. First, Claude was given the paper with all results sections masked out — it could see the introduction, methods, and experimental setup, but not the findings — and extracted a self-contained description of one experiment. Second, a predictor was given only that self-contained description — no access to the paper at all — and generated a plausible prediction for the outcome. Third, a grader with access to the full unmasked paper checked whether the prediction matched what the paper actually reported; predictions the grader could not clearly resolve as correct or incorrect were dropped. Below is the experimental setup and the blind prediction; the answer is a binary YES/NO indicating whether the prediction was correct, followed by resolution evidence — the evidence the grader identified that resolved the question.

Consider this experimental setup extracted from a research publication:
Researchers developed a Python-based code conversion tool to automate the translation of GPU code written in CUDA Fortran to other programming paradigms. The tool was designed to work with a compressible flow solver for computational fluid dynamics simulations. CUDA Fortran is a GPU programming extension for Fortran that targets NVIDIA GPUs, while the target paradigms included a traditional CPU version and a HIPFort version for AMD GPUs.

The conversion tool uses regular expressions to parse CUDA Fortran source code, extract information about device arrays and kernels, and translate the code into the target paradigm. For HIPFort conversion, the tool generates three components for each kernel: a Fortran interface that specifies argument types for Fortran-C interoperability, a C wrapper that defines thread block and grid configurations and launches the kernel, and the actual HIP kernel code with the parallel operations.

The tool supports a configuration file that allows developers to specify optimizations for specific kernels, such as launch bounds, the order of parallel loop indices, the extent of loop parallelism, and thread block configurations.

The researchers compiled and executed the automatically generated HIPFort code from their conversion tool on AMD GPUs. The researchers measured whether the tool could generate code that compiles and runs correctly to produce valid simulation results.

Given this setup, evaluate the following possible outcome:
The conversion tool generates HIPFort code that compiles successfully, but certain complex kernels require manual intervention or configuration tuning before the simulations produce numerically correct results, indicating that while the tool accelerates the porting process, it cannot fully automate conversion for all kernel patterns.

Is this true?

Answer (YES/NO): NO